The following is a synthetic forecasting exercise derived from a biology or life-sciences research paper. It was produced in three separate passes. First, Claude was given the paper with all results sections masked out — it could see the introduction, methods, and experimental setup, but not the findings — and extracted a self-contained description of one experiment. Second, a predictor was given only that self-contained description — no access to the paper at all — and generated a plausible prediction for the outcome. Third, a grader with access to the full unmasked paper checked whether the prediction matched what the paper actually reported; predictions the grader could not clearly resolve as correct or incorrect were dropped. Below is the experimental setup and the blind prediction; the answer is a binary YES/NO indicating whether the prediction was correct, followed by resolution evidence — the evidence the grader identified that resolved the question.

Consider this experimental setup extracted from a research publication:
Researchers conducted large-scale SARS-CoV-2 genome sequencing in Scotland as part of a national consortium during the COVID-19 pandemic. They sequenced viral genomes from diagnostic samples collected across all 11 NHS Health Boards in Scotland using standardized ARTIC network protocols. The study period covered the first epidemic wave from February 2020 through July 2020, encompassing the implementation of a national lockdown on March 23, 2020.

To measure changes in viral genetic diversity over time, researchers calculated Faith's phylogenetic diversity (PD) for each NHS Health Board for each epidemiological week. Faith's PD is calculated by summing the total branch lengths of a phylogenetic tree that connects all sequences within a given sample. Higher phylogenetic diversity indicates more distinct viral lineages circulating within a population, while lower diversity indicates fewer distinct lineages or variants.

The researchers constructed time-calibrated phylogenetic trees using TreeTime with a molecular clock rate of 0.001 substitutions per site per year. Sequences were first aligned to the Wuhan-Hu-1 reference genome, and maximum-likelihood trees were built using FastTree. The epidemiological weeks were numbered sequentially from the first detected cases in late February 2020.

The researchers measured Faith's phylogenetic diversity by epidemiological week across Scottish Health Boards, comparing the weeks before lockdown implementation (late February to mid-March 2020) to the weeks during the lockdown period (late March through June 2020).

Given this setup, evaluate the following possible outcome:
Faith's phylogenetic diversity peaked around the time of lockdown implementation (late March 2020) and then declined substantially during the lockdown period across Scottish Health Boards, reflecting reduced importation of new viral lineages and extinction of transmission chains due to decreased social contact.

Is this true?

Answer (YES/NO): YES